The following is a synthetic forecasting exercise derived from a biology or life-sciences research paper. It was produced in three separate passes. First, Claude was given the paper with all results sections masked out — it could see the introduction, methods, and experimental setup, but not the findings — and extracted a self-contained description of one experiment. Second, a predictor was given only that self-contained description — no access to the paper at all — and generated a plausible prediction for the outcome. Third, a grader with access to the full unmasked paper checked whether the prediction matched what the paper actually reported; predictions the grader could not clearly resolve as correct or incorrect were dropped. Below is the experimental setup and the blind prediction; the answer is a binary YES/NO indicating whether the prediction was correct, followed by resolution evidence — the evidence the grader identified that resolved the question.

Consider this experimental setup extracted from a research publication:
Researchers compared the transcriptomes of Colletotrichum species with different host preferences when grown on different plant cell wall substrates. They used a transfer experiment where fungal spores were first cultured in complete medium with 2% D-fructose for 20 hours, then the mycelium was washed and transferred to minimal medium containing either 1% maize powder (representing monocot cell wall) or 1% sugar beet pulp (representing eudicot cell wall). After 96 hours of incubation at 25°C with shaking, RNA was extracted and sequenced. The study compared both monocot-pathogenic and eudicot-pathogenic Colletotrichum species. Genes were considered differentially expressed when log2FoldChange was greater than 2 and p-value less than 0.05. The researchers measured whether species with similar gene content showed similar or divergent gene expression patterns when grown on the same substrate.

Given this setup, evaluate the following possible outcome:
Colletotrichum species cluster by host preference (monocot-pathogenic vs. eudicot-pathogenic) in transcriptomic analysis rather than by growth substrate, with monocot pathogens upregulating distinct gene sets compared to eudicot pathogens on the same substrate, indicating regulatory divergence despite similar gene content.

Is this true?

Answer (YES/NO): NO